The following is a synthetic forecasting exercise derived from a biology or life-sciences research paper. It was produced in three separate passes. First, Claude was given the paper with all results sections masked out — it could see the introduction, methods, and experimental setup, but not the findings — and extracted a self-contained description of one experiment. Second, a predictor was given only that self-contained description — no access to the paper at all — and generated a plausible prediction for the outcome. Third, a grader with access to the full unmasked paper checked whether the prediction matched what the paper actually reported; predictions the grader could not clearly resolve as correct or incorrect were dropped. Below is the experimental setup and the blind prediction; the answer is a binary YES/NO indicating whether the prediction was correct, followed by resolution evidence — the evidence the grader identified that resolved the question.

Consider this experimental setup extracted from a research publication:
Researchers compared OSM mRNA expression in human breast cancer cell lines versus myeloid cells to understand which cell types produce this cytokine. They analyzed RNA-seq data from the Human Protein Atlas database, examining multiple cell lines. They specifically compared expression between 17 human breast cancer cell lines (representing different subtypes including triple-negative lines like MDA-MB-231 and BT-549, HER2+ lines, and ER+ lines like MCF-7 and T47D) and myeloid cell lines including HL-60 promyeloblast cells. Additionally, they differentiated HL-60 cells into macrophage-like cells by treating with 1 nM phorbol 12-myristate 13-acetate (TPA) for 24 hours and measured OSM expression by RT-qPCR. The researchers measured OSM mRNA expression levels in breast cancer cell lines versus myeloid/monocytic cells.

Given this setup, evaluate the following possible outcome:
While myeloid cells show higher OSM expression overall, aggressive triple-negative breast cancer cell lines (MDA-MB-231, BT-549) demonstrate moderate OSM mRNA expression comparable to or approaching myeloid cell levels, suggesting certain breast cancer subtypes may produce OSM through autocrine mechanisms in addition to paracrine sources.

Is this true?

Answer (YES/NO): NO